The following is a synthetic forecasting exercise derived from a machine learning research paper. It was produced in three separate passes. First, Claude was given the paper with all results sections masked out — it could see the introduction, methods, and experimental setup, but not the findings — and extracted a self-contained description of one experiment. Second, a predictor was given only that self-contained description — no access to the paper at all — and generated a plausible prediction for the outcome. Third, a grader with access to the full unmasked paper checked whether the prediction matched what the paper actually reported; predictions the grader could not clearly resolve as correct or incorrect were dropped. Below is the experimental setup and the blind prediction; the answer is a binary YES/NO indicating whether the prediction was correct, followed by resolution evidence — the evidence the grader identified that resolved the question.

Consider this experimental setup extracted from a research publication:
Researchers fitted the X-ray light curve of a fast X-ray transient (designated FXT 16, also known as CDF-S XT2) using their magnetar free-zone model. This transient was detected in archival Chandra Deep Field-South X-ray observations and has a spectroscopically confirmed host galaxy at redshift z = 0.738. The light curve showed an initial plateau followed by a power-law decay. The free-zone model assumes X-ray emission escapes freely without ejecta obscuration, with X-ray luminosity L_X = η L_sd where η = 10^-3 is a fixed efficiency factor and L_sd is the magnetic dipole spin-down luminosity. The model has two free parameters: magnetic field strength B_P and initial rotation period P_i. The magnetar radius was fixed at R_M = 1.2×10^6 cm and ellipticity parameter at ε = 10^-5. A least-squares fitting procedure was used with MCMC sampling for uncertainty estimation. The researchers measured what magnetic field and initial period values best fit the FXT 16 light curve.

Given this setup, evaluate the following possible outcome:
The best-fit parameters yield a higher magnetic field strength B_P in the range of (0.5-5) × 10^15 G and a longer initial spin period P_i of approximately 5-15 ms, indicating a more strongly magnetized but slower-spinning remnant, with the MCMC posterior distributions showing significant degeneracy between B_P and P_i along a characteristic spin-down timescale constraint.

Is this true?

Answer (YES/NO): NO